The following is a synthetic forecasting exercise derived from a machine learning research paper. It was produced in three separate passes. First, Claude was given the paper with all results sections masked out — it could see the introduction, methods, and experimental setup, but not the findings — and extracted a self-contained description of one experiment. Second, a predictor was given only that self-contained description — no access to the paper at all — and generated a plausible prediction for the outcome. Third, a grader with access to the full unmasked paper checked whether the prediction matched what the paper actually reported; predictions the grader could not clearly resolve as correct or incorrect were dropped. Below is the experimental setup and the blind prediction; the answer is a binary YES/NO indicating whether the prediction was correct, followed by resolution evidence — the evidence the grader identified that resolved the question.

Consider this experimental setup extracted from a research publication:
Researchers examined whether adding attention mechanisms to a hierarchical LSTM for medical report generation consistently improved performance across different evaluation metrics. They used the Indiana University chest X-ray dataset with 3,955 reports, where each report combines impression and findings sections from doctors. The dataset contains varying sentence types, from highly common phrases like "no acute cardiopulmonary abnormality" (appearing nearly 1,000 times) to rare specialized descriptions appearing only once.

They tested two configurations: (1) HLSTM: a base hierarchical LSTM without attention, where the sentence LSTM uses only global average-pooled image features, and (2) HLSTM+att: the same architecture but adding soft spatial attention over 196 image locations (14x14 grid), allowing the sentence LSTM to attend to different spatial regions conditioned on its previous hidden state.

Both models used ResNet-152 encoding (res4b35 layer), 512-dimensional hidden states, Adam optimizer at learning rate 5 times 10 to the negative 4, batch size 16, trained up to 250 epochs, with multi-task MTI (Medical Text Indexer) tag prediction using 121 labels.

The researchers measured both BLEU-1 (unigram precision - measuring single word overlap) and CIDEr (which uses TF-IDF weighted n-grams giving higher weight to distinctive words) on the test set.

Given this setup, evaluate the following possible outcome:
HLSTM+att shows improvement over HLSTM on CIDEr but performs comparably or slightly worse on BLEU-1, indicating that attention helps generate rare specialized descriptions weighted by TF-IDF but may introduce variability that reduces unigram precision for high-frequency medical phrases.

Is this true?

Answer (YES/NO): YES